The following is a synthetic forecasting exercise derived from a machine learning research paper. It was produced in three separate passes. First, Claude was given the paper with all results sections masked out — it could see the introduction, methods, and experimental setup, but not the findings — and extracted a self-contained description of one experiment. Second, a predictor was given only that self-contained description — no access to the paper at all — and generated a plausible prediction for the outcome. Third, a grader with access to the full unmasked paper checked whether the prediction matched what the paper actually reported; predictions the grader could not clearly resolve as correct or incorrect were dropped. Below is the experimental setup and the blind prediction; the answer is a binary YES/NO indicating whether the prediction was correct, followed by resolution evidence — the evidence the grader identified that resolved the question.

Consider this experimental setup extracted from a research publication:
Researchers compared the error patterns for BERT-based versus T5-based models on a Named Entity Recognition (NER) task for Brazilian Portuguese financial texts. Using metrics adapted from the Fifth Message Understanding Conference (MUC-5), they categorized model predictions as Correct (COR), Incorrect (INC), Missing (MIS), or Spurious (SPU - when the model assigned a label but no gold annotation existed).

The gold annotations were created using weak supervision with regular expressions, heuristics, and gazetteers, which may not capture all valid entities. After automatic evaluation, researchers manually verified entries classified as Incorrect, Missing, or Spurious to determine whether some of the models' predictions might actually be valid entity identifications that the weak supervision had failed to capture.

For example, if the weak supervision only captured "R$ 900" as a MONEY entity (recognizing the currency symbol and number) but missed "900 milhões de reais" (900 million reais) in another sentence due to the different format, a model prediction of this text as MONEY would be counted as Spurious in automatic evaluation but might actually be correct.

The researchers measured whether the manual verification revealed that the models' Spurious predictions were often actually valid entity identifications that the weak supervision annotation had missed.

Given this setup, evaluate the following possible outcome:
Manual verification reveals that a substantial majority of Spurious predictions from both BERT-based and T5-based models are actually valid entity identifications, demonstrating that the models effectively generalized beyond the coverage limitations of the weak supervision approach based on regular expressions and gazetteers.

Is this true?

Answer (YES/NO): NO